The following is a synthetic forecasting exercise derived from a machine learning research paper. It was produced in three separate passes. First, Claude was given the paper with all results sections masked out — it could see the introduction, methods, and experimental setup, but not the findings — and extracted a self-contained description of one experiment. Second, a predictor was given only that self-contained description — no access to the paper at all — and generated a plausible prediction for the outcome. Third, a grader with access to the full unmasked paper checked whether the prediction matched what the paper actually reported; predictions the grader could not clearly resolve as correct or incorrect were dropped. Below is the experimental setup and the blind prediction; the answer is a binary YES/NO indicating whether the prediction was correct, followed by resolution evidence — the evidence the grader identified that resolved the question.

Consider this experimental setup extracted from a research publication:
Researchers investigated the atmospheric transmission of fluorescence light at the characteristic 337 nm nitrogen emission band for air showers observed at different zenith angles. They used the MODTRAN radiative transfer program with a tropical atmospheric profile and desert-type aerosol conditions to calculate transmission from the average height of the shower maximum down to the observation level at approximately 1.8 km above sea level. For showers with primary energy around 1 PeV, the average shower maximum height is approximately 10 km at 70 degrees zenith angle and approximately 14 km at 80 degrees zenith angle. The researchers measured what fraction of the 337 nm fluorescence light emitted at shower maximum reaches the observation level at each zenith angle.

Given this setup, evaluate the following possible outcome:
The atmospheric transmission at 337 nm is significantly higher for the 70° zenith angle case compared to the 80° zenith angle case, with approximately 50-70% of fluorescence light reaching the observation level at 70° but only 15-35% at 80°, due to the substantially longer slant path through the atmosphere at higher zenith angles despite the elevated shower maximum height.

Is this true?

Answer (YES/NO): NO